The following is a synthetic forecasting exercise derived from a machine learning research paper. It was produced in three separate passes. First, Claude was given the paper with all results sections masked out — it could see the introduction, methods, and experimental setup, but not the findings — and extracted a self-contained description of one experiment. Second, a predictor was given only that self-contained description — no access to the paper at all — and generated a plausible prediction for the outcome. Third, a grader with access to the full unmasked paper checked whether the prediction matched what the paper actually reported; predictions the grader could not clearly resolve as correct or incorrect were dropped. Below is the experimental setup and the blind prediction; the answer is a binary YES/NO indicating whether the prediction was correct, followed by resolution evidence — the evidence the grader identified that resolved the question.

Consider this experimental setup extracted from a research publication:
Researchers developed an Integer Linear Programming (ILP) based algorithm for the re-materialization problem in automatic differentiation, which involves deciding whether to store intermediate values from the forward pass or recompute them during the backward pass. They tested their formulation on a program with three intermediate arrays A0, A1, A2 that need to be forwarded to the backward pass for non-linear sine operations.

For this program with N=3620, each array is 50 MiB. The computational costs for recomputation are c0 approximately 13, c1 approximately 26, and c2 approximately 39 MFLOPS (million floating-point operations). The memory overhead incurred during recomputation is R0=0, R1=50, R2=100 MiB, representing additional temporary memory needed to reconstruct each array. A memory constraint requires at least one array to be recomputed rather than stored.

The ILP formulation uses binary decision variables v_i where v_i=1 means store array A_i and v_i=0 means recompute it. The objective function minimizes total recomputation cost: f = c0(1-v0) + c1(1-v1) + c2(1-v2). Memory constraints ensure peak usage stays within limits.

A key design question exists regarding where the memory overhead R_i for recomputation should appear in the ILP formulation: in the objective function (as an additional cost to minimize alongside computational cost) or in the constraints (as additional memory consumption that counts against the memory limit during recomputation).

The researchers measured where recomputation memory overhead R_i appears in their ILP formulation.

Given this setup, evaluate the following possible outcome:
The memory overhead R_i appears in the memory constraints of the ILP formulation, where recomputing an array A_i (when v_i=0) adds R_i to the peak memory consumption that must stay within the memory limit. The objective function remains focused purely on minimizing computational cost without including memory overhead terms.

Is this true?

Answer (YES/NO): YES